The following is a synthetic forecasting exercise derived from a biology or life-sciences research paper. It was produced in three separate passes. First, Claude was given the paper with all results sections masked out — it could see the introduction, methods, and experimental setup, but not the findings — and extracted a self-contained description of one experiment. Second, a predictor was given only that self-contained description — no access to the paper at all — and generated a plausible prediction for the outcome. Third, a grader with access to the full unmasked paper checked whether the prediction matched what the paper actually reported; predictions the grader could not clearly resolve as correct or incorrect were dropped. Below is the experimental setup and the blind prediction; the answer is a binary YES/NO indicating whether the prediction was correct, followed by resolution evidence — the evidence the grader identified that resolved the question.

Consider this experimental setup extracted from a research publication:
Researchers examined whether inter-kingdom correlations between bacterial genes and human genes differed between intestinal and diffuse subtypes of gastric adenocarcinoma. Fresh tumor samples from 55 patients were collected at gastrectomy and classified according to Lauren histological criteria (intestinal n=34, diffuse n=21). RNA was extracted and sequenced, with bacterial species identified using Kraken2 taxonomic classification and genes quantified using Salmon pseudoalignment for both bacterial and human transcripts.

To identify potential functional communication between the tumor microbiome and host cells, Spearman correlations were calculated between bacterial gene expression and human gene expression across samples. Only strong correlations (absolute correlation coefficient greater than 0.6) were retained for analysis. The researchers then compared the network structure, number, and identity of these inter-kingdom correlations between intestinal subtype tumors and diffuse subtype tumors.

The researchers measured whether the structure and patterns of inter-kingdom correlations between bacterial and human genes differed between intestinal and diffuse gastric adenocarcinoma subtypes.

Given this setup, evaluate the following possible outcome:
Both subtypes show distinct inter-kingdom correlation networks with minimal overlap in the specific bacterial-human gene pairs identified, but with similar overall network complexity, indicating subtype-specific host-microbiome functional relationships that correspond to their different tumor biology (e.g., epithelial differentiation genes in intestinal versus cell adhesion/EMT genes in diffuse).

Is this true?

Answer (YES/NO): NO